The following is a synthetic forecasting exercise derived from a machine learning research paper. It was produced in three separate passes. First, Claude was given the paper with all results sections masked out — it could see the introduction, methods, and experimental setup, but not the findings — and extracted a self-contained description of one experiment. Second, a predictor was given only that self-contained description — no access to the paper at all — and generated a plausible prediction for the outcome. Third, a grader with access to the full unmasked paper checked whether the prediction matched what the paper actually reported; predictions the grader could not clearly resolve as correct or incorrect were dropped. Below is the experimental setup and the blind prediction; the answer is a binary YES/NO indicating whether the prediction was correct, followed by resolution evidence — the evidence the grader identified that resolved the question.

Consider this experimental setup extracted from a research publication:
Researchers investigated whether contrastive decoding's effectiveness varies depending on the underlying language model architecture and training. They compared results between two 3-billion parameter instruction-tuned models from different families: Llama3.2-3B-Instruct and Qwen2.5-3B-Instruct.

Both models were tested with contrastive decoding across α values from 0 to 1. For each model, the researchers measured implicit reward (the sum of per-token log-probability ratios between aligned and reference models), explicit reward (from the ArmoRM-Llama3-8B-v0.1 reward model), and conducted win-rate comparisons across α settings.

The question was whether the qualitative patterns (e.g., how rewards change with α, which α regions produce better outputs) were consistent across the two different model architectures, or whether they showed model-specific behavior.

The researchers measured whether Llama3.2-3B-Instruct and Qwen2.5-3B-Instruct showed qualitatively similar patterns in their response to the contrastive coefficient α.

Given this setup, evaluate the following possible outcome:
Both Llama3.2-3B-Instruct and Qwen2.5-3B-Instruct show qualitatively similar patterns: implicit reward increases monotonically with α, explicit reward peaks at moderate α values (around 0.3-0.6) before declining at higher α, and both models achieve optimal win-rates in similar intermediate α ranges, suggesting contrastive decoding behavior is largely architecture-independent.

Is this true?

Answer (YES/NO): NO